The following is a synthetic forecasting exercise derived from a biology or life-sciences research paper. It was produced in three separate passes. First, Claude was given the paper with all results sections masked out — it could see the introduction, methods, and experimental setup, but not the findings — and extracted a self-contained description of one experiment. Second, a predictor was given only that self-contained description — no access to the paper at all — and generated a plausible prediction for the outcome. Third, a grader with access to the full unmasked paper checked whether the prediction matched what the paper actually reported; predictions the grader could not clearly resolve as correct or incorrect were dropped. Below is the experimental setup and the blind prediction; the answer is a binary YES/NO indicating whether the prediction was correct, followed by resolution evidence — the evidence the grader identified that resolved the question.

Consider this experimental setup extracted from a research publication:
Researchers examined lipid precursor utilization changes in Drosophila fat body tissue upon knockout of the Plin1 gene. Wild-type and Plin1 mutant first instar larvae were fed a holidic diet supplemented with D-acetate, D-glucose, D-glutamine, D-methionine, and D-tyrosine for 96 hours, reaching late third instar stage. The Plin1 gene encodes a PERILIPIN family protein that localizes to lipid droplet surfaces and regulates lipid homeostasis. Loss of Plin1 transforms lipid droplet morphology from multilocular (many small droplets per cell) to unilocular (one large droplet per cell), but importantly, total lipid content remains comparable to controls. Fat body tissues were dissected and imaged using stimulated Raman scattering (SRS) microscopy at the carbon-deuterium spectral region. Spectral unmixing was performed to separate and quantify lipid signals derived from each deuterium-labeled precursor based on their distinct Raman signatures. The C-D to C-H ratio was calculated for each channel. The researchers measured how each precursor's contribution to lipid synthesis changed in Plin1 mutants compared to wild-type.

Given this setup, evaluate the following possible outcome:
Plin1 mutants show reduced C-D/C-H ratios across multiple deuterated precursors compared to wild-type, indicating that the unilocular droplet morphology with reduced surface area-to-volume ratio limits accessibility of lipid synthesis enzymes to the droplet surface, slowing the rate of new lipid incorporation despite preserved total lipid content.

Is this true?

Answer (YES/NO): NO